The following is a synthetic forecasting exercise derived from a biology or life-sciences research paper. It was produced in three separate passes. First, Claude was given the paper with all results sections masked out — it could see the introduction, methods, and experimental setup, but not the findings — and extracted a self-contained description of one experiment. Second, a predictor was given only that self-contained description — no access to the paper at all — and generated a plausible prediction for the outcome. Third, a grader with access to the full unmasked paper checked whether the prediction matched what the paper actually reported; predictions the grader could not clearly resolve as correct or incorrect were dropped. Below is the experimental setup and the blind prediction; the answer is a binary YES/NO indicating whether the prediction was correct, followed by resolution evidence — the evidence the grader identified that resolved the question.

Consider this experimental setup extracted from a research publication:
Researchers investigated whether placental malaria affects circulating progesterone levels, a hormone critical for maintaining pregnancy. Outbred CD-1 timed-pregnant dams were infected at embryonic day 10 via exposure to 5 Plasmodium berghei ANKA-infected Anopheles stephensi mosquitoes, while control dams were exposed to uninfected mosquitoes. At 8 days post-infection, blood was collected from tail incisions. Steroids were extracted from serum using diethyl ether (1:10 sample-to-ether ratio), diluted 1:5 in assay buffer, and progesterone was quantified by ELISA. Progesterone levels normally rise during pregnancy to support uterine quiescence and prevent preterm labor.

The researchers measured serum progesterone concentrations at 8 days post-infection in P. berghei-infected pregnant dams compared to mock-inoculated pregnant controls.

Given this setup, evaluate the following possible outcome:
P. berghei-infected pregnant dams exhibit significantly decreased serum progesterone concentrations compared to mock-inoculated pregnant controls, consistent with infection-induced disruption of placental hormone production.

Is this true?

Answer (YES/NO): YES